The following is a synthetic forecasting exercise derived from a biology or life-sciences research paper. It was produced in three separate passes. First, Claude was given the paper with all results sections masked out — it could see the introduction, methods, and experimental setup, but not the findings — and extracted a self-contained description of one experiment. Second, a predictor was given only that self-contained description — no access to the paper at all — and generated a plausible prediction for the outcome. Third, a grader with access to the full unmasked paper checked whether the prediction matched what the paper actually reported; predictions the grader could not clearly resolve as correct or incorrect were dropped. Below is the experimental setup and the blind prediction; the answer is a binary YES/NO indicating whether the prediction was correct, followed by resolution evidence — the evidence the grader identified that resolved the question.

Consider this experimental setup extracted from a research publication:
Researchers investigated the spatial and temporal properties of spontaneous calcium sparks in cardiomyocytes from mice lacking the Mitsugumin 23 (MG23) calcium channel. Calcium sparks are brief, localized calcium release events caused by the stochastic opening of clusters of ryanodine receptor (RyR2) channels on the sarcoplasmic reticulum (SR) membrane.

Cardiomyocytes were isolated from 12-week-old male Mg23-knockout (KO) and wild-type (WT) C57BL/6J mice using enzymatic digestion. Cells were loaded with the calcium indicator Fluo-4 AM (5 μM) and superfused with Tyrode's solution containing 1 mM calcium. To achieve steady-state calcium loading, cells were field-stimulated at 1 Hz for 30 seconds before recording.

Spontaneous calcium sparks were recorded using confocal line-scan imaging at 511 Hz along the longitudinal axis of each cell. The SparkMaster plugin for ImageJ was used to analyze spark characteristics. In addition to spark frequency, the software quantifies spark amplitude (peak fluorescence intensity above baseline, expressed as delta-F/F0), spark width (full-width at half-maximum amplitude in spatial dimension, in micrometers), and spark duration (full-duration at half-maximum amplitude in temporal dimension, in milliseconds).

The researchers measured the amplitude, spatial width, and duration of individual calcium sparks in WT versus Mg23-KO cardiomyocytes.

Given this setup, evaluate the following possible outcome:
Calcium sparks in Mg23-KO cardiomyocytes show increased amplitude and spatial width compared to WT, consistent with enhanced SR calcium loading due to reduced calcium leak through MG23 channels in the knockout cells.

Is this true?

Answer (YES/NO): NO